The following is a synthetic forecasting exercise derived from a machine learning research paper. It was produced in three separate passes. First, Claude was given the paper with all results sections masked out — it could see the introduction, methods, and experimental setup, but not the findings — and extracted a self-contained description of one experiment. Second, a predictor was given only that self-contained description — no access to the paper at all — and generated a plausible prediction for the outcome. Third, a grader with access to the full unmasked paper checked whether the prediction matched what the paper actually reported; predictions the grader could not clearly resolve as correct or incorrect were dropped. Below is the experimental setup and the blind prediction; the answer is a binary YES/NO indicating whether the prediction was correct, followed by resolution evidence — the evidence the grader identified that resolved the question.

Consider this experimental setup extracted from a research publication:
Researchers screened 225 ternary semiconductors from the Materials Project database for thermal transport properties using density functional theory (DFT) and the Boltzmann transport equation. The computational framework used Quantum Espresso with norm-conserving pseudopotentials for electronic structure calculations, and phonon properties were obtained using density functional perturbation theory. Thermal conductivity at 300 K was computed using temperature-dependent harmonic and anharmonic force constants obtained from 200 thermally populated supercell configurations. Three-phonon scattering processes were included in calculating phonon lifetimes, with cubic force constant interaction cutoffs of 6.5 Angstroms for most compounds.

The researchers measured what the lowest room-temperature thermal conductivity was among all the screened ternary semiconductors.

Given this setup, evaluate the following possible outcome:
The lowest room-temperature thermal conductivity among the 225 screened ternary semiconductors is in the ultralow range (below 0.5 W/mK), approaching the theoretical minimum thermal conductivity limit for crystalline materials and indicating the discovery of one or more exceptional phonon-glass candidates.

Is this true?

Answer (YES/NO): YES